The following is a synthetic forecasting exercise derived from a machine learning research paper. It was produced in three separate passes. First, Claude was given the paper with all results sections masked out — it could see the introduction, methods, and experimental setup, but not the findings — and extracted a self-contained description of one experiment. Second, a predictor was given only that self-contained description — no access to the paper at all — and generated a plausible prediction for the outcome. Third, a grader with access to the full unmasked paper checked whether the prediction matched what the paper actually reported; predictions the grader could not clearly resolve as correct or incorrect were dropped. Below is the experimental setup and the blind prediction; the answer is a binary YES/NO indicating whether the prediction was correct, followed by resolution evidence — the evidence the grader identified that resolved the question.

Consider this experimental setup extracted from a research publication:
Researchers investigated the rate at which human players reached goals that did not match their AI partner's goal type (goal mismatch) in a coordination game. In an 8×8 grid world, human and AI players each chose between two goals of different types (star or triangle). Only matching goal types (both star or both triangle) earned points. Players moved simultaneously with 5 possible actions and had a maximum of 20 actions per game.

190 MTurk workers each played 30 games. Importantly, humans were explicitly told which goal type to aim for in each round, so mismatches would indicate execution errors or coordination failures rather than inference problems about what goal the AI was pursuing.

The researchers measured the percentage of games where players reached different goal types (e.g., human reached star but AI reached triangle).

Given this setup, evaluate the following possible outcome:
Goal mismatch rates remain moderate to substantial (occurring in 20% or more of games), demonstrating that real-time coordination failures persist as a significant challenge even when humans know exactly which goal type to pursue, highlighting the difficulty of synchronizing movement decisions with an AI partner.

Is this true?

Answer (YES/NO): YES